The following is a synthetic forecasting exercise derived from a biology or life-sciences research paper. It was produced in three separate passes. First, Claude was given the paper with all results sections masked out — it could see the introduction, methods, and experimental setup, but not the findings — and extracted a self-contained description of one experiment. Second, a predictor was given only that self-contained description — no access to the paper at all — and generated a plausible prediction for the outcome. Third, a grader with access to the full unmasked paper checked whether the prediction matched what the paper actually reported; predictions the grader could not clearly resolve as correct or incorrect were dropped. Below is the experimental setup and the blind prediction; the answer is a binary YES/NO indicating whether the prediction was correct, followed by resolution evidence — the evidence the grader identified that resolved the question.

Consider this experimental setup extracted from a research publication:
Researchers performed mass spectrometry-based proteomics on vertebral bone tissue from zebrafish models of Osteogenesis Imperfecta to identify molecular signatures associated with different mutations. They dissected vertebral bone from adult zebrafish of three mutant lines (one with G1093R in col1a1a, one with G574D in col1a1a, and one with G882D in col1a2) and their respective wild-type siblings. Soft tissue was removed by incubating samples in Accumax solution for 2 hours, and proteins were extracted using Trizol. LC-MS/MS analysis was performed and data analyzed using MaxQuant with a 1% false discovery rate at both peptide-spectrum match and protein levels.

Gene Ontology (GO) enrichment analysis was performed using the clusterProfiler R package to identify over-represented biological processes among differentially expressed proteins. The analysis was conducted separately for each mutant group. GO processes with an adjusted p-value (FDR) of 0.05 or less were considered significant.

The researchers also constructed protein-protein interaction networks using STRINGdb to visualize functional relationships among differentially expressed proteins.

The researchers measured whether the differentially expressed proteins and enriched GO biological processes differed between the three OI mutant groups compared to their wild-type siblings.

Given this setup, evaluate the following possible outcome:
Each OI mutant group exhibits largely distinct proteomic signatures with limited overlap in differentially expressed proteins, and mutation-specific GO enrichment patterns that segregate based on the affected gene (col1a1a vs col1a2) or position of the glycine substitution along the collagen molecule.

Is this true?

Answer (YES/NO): NO